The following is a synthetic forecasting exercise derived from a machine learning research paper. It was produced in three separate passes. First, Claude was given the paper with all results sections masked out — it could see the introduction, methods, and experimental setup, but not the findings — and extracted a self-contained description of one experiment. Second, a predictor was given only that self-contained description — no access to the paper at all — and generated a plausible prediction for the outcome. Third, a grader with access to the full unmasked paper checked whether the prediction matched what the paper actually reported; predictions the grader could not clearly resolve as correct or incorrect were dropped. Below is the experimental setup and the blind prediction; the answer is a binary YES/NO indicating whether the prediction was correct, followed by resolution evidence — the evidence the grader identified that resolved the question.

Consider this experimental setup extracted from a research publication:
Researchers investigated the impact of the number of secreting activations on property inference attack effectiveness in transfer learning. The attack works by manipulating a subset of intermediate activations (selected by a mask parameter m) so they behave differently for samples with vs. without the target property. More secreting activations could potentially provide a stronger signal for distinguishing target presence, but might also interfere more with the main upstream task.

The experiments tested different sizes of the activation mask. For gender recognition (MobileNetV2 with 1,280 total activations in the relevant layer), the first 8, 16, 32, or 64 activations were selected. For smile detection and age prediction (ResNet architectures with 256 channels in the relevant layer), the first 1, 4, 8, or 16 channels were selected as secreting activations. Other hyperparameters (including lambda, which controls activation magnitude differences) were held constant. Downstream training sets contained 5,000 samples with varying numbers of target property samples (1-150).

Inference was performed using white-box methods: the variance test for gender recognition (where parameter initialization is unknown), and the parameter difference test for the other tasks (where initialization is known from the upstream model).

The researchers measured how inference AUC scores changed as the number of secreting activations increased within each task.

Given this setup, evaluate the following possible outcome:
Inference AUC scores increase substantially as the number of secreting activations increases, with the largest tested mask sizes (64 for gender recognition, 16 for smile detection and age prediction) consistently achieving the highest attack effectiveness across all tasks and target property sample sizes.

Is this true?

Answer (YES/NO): NO